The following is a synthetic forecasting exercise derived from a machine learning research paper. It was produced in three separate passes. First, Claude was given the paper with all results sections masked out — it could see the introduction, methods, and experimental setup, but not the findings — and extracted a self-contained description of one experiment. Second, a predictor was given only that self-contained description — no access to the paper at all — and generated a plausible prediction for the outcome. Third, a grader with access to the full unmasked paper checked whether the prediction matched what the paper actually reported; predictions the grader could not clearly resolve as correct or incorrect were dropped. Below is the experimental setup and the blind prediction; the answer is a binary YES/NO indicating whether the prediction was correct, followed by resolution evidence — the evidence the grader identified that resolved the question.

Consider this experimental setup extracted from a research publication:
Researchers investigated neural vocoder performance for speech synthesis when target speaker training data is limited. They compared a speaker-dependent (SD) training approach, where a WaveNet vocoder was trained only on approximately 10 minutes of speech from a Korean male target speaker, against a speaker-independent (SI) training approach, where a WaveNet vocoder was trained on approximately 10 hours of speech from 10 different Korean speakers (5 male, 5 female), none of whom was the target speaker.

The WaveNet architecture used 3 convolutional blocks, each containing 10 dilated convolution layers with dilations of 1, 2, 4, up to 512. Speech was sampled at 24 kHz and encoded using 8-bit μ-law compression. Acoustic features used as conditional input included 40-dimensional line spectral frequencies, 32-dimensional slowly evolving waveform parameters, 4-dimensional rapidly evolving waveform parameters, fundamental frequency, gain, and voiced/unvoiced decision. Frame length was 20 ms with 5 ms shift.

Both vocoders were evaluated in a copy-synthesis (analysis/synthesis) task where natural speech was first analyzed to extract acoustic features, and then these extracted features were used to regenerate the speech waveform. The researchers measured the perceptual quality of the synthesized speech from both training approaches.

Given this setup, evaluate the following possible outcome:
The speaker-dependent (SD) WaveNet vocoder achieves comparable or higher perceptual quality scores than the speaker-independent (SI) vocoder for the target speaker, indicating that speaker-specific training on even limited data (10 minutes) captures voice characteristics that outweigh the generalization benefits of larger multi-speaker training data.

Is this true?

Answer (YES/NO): NO